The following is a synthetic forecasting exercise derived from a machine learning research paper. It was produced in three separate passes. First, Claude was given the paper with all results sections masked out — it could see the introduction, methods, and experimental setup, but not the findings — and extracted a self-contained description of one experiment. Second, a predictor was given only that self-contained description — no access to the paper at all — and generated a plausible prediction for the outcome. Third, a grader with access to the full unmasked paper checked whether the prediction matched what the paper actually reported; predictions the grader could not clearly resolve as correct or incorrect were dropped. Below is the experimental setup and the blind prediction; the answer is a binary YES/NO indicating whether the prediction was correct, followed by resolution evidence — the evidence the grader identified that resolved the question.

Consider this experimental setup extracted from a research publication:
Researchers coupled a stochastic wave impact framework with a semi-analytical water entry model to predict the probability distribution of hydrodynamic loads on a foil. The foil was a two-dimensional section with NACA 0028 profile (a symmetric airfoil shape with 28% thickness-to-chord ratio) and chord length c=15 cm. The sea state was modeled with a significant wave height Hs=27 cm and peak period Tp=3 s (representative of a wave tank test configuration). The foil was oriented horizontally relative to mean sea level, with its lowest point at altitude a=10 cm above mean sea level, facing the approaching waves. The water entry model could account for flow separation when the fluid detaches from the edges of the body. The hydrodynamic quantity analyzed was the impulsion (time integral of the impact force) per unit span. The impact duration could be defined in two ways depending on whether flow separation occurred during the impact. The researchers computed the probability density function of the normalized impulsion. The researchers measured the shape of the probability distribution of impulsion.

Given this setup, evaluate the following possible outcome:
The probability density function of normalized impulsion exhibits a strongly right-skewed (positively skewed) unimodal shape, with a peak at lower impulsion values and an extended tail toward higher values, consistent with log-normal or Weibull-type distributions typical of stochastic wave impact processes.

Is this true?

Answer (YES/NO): NO